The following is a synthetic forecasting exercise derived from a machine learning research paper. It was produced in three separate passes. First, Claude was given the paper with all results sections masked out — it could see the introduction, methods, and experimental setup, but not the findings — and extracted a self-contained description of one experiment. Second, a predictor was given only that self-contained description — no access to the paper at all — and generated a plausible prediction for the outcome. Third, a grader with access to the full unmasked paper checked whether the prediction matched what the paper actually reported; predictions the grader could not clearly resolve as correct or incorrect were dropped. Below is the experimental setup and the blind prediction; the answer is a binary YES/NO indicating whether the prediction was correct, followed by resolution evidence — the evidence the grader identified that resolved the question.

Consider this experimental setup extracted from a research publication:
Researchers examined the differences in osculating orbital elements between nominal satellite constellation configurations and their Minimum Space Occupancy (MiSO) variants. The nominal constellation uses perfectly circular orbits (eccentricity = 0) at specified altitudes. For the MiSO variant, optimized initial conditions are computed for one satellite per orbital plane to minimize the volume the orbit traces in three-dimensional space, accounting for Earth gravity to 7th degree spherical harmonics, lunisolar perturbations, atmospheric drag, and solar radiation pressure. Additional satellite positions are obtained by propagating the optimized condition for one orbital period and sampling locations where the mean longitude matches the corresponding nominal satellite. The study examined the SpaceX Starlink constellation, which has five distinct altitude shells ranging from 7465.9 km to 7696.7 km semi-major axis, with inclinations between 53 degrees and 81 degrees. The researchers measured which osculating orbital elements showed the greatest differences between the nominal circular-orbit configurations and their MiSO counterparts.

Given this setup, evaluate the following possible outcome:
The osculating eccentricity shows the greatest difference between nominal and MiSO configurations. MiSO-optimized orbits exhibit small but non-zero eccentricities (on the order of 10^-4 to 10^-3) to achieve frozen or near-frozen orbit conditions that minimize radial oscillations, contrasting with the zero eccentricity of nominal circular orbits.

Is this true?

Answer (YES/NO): NO